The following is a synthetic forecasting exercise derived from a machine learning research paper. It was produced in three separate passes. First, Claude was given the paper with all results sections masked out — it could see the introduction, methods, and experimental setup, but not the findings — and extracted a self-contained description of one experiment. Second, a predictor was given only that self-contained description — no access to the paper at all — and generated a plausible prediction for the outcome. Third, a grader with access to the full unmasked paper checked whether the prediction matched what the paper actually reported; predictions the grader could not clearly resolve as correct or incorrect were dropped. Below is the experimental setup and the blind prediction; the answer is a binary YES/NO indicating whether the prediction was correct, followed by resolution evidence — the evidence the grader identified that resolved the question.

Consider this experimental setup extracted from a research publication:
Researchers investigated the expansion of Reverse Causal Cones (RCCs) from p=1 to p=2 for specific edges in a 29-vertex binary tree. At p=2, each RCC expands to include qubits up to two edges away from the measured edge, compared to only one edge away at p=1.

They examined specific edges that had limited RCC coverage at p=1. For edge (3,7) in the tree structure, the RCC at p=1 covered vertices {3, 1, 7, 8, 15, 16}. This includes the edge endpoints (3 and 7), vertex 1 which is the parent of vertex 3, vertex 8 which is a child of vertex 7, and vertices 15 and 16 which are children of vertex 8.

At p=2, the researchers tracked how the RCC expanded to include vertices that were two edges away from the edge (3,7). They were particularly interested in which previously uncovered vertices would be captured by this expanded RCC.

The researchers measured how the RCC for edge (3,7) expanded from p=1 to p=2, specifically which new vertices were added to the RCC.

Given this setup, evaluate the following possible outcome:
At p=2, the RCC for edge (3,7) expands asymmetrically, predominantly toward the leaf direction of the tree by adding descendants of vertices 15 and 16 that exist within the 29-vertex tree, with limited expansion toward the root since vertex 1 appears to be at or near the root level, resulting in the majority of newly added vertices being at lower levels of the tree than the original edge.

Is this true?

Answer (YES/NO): NO